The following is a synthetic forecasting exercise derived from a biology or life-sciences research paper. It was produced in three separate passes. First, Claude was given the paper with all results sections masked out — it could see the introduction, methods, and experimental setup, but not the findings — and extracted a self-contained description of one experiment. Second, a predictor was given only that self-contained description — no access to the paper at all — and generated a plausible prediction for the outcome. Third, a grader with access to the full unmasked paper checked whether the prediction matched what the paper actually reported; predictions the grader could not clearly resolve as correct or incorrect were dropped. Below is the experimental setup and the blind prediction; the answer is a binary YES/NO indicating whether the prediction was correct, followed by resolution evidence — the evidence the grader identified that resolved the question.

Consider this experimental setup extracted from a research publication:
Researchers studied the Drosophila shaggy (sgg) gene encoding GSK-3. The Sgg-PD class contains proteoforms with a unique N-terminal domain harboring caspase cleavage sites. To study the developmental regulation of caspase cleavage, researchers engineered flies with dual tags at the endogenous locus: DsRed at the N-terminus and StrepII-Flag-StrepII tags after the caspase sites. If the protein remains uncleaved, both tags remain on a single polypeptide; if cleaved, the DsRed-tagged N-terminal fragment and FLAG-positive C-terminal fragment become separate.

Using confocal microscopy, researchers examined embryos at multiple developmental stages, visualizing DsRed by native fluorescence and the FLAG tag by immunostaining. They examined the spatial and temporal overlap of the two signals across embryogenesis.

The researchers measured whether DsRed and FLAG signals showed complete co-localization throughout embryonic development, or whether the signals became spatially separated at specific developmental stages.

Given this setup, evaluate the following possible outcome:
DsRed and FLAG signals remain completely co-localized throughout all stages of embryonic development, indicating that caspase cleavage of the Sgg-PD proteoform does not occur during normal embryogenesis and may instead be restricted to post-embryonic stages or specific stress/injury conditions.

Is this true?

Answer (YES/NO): NO